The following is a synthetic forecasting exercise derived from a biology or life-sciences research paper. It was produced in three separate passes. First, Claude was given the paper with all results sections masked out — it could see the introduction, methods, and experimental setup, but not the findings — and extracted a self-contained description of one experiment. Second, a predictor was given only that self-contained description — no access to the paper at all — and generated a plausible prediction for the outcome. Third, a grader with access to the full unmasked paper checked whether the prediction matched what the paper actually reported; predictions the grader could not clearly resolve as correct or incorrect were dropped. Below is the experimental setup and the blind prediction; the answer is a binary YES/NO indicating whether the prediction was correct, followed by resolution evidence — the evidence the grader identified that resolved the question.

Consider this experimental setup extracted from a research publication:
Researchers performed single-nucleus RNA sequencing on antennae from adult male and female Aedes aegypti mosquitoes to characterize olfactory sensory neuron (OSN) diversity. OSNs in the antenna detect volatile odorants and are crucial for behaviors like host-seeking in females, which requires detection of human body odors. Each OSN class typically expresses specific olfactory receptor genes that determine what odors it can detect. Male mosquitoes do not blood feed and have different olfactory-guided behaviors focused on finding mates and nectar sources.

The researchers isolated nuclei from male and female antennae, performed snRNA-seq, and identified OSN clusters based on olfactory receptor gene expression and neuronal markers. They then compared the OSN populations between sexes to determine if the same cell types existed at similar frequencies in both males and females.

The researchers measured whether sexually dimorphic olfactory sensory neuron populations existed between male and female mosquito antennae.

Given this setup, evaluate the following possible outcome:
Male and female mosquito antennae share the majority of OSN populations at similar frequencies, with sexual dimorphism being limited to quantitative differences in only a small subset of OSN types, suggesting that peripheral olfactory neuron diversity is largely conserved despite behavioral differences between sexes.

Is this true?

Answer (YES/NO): NO